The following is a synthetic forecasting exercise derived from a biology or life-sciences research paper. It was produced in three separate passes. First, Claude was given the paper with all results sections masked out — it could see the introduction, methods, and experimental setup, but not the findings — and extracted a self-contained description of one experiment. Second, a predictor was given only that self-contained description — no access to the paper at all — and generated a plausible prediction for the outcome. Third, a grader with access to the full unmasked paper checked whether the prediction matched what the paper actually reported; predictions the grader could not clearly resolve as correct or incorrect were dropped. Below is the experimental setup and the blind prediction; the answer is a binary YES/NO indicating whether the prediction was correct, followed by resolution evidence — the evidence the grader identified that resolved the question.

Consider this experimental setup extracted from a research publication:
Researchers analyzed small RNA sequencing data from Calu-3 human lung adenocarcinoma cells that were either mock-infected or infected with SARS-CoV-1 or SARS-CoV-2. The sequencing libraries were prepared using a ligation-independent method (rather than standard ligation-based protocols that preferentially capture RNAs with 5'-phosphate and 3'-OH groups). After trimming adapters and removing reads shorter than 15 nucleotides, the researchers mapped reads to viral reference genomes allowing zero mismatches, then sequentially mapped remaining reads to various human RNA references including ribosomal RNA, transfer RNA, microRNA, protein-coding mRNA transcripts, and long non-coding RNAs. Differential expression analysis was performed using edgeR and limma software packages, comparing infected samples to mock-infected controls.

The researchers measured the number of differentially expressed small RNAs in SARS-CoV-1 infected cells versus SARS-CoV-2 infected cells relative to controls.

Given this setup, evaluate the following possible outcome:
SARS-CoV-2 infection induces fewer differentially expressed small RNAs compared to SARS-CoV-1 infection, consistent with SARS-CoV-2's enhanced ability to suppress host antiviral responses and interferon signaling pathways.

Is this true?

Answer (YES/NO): NO